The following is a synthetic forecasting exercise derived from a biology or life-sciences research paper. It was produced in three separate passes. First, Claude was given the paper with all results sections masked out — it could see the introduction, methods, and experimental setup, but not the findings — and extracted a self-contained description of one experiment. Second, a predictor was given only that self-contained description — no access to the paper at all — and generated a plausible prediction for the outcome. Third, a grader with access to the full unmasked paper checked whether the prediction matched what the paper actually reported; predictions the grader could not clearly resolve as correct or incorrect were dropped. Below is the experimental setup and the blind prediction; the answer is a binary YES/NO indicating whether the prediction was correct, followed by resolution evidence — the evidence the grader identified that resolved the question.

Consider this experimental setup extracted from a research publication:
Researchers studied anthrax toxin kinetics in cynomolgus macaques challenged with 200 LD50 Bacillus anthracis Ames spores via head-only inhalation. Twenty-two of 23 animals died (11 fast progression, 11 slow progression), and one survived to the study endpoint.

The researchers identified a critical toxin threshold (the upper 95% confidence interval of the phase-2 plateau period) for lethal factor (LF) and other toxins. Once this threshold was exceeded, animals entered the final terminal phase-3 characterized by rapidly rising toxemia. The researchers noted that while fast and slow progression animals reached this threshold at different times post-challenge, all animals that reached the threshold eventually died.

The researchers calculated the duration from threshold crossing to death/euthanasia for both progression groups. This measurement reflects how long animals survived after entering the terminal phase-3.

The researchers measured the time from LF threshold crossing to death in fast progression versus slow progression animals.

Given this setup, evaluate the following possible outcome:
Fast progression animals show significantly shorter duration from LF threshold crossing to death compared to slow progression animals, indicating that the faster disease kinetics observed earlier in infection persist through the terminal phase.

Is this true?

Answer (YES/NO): NO